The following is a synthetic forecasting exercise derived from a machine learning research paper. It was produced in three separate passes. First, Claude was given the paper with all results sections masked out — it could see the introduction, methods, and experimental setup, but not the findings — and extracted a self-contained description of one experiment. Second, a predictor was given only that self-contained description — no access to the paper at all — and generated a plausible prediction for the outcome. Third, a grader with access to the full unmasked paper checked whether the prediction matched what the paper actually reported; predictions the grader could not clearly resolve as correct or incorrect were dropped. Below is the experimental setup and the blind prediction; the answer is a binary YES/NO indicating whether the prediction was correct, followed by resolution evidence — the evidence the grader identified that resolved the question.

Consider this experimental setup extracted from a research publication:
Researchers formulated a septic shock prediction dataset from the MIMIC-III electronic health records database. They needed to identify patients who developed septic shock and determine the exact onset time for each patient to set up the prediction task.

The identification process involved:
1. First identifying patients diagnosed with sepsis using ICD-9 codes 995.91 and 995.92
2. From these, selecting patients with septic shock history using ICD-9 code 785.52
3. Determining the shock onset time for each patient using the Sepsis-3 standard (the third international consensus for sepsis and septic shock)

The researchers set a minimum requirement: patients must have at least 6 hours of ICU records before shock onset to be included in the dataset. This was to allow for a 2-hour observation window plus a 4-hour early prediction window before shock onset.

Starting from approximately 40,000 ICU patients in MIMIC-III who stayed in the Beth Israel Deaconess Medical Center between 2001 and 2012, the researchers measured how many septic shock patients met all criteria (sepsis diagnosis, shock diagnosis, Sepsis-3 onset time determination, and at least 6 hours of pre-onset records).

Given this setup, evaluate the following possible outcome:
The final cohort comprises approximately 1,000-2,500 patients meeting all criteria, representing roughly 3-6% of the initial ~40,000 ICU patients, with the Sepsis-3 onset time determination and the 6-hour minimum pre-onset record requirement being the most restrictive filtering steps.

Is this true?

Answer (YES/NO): NO